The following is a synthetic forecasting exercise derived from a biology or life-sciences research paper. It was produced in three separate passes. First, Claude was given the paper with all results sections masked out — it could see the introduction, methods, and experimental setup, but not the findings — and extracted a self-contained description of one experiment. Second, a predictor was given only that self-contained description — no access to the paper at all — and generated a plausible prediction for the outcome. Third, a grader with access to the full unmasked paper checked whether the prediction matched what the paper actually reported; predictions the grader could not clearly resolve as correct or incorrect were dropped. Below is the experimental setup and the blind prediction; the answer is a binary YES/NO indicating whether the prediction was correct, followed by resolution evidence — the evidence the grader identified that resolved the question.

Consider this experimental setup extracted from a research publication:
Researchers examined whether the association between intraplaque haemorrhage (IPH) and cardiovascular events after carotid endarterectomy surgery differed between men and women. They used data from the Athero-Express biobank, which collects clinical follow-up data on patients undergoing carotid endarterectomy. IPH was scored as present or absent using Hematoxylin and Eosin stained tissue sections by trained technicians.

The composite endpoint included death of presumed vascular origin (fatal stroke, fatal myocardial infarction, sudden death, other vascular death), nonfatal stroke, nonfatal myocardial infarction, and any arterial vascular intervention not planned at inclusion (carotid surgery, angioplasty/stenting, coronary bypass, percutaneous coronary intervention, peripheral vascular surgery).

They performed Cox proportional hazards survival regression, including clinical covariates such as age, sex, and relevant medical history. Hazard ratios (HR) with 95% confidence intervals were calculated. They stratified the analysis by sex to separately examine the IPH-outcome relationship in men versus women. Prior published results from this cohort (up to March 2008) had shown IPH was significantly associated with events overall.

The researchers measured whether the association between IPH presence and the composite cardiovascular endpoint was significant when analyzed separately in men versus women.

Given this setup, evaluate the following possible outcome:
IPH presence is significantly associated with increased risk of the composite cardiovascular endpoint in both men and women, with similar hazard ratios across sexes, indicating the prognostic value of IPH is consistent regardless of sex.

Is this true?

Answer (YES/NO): NO